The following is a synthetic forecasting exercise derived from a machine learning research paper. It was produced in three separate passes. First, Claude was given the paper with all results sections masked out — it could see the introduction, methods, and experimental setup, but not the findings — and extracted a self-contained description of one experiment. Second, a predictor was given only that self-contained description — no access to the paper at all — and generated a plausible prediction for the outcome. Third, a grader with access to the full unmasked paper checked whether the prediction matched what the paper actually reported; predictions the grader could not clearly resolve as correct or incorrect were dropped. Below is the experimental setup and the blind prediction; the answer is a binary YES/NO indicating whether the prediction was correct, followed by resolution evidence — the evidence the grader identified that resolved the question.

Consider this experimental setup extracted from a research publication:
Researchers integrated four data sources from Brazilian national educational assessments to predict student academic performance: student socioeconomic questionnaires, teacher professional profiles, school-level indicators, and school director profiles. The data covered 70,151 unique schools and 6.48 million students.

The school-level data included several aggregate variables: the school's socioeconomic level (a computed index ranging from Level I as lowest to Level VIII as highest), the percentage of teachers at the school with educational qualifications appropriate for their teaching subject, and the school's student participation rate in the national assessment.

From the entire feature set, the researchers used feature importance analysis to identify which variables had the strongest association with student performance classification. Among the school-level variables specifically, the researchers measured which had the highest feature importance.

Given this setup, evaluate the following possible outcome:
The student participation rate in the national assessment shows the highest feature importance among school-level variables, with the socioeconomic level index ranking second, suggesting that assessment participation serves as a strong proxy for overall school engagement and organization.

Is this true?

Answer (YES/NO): NO